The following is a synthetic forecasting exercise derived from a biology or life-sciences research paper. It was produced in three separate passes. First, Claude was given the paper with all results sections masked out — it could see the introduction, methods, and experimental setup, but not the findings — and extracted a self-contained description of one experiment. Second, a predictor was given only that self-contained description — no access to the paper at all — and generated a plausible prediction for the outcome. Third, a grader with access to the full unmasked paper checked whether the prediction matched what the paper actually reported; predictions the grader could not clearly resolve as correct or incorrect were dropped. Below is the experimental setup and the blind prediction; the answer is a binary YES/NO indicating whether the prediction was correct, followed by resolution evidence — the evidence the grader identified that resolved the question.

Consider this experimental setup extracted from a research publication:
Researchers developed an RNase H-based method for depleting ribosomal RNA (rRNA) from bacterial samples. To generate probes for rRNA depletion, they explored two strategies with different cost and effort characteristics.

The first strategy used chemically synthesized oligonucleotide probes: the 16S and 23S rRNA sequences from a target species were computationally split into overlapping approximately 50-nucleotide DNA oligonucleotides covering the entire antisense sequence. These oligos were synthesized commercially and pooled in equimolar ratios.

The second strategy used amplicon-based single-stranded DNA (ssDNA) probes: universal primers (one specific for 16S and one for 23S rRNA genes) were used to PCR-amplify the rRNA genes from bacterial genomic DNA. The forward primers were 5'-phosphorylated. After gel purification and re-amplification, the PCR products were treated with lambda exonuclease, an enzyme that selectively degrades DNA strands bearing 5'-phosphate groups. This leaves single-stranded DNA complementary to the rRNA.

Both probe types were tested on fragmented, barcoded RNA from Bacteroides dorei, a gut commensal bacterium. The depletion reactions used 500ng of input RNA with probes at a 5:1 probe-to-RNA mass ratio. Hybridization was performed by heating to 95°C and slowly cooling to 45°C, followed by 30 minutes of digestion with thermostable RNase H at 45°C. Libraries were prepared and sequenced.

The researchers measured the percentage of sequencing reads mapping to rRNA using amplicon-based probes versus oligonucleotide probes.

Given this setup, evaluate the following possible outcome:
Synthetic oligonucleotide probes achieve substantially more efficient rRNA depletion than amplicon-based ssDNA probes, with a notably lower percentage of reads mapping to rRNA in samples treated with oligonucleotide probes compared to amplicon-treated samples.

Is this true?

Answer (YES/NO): NO